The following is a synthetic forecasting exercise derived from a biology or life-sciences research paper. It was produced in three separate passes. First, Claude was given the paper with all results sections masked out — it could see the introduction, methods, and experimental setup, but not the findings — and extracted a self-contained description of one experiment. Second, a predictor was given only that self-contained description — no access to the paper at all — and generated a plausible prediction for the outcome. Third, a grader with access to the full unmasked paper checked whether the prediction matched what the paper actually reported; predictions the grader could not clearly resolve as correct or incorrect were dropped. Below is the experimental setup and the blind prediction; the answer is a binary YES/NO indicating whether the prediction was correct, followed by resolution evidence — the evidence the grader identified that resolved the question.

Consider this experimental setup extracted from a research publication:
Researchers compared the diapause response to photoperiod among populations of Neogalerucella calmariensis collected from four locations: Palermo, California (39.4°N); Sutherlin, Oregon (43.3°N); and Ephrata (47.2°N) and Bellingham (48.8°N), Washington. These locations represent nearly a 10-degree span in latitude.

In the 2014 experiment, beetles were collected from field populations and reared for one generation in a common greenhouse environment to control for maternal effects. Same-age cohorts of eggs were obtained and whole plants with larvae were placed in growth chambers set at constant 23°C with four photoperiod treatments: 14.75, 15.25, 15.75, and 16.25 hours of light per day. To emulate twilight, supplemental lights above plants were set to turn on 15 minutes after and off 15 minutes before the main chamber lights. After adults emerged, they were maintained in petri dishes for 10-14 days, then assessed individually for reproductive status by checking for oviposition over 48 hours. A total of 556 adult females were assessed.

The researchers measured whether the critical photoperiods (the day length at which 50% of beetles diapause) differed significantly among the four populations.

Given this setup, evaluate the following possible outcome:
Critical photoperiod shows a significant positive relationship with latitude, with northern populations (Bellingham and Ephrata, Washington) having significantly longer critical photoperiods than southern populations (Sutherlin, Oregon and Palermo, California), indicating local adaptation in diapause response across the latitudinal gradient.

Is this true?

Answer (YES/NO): YES